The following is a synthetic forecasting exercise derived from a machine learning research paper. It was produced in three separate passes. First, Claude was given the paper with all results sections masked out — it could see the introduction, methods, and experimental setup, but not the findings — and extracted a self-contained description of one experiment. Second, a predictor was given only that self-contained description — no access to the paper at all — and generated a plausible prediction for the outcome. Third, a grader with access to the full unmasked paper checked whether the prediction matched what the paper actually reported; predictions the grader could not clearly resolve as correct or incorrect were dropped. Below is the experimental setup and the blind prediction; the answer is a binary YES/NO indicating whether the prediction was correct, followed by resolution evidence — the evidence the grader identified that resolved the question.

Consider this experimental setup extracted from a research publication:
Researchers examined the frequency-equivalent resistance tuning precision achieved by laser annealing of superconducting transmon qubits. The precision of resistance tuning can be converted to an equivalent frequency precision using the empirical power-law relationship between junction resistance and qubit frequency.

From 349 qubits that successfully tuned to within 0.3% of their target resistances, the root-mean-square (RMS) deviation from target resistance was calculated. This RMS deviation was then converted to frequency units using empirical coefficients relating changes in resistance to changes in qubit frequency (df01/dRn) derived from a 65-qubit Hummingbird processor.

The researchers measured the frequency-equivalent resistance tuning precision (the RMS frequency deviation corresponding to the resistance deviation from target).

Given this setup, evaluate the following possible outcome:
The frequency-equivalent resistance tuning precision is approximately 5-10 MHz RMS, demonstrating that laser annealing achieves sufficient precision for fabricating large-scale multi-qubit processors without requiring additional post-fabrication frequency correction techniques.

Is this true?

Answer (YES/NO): NO